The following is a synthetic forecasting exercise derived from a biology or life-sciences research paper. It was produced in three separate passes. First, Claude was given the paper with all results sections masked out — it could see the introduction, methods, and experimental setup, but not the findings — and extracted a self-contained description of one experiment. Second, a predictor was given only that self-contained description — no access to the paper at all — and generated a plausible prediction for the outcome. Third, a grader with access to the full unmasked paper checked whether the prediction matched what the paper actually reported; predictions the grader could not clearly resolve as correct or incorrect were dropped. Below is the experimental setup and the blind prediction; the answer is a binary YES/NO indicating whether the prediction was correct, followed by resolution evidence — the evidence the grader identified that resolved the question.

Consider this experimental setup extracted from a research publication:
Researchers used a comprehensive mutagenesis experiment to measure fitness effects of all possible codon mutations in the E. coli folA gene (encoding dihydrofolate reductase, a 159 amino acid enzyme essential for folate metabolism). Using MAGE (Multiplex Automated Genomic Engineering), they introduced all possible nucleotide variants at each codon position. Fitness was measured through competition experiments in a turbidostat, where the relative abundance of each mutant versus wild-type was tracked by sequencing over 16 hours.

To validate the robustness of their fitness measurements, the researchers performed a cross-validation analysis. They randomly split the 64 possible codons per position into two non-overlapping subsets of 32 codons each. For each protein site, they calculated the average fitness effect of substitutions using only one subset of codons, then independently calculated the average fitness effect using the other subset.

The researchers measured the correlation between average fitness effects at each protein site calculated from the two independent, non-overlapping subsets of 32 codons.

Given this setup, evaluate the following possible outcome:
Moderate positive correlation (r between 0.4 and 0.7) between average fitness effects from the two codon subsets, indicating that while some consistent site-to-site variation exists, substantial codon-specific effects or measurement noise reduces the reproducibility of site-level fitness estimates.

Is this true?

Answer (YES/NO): NO